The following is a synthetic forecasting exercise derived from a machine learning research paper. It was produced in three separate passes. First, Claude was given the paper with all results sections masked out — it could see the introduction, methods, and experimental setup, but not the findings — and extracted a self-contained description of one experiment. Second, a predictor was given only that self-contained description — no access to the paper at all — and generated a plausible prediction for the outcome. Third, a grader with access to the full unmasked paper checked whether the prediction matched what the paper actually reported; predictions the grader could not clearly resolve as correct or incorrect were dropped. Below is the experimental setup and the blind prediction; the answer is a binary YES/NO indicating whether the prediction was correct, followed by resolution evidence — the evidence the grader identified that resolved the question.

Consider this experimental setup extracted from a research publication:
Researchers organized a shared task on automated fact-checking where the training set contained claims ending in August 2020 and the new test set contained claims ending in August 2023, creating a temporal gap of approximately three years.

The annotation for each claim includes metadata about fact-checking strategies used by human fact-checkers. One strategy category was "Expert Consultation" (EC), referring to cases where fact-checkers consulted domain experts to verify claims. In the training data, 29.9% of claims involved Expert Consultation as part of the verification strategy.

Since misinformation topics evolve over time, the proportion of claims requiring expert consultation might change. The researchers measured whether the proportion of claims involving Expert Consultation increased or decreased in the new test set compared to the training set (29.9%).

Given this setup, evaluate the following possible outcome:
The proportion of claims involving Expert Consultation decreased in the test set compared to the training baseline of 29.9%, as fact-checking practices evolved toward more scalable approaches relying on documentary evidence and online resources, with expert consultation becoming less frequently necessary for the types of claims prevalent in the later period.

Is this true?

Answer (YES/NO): NO